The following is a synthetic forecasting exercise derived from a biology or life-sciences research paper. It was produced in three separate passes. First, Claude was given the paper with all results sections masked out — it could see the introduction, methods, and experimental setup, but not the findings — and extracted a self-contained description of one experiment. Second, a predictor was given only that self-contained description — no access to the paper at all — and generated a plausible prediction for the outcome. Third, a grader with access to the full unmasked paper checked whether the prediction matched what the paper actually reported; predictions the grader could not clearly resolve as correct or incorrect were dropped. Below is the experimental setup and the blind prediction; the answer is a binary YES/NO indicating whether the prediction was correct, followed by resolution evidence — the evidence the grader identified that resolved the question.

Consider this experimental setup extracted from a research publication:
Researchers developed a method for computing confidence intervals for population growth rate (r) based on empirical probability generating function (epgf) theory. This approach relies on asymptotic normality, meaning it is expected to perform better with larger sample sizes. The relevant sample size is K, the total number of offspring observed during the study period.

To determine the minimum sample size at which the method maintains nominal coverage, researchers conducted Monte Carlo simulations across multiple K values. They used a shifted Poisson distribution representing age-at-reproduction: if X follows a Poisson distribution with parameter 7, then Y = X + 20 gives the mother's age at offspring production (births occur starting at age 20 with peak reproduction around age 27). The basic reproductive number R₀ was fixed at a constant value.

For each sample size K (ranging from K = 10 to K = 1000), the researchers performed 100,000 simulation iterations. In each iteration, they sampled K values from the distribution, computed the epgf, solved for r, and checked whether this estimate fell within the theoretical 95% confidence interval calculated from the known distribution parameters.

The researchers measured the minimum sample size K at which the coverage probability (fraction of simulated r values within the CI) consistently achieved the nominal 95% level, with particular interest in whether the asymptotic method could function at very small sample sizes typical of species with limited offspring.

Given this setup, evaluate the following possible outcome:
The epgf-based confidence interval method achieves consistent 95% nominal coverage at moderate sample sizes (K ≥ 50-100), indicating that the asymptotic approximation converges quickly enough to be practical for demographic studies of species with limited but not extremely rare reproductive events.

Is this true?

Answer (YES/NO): NO